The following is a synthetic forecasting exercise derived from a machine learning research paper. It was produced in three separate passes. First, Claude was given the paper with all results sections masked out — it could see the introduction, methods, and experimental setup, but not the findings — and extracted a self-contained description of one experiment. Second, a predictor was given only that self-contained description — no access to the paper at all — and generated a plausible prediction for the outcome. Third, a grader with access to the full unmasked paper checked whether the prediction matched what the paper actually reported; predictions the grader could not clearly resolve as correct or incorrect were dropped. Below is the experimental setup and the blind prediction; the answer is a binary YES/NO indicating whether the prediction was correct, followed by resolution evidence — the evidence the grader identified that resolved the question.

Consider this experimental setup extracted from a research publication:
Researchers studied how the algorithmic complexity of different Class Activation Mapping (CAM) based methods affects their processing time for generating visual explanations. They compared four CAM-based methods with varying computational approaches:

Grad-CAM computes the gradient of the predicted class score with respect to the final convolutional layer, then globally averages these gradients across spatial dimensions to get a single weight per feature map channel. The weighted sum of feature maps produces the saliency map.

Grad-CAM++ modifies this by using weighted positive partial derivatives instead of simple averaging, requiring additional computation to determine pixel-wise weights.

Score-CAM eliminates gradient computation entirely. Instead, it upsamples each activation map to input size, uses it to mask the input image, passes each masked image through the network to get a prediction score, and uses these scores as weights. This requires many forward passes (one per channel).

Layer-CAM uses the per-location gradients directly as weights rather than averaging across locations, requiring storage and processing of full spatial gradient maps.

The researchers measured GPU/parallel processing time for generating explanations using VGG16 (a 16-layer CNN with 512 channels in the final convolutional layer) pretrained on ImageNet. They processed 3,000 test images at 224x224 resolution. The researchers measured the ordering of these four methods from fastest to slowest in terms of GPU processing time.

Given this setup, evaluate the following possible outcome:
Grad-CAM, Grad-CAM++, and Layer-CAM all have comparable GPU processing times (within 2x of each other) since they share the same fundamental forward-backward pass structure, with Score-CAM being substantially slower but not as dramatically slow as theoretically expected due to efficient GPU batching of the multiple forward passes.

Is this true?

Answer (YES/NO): NO